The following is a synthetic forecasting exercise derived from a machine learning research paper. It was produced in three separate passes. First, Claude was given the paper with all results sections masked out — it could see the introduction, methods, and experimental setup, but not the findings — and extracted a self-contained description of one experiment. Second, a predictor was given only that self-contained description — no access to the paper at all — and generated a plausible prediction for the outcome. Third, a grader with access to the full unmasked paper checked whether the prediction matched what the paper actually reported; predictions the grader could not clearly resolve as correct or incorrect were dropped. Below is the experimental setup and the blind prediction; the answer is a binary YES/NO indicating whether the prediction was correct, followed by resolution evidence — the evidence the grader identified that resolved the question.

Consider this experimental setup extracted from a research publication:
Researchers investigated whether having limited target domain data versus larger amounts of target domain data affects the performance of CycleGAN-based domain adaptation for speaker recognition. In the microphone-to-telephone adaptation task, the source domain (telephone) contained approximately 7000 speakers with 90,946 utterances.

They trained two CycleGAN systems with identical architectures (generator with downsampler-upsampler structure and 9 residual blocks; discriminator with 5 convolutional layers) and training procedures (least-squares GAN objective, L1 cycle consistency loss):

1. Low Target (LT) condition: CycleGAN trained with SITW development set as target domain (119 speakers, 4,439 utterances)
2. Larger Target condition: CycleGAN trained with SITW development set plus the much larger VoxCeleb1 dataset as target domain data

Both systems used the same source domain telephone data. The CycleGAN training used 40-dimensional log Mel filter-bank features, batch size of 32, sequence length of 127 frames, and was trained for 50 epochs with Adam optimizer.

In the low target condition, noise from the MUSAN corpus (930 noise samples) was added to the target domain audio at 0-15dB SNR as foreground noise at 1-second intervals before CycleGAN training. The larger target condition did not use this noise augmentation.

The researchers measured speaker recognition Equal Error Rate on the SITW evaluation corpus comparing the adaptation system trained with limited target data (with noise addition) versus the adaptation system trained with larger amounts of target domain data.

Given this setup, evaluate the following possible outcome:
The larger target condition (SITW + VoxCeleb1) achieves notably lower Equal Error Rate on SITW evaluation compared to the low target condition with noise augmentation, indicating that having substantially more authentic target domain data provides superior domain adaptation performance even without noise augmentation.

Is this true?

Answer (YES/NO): NO